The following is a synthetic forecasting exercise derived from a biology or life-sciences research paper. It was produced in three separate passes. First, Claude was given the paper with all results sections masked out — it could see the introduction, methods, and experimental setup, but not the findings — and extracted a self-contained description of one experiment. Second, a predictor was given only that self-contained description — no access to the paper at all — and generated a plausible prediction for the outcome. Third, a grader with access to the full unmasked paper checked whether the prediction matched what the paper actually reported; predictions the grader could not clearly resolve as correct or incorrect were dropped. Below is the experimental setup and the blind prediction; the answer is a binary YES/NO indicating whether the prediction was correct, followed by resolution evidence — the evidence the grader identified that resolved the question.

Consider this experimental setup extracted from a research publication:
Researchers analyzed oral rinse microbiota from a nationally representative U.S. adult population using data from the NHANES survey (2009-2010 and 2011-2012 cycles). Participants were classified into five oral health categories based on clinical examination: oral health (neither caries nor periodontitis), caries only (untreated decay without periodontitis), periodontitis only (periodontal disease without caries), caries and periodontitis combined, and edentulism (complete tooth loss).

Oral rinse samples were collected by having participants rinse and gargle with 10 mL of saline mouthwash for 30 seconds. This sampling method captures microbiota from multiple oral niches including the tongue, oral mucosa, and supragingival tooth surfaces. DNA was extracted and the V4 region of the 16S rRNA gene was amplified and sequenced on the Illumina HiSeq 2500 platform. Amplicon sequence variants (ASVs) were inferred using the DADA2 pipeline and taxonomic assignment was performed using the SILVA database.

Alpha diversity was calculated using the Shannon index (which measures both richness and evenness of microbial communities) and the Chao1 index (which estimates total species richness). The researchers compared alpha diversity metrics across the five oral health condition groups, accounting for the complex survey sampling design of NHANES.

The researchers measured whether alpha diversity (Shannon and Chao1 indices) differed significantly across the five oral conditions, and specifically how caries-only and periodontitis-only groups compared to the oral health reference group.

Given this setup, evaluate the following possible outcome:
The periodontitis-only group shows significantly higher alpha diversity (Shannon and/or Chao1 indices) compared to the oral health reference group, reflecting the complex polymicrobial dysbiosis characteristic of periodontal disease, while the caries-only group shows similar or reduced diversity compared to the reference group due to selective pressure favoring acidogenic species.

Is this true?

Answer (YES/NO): YES